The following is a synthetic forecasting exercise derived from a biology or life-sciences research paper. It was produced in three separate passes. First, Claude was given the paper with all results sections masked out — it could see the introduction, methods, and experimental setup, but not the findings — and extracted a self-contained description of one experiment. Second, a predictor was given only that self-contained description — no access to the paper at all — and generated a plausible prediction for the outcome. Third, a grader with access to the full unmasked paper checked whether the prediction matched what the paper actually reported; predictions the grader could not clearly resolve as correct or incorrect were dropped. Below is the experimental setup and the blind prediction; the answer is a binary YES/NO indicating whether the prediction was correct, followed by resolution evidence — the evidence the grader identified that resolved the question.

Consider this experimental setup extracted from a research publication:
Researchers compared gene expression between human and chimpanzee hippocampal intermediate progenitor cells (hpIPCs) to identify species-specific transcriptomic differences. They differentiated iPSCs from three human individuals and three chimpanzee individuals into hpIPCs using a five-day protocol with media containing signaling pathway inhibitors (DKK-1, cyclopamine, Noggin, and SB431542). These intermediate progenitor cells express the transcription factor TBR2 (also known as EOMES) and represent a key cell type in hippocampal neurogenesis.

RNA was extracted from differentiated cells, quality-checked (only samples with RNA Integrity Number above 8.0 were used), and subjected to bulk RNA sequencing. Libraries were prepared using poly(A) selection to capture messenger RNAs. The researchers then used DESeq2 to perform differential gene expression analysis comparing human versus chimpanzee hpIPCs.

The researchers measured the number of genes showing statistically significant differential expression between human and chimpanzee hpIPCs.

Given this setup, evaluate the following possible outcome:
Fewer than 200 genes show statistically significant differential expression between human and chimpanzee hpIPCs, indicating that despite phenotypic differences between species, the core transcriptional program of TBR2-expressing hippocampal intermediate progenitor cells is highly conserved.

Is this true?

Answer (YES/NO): NO